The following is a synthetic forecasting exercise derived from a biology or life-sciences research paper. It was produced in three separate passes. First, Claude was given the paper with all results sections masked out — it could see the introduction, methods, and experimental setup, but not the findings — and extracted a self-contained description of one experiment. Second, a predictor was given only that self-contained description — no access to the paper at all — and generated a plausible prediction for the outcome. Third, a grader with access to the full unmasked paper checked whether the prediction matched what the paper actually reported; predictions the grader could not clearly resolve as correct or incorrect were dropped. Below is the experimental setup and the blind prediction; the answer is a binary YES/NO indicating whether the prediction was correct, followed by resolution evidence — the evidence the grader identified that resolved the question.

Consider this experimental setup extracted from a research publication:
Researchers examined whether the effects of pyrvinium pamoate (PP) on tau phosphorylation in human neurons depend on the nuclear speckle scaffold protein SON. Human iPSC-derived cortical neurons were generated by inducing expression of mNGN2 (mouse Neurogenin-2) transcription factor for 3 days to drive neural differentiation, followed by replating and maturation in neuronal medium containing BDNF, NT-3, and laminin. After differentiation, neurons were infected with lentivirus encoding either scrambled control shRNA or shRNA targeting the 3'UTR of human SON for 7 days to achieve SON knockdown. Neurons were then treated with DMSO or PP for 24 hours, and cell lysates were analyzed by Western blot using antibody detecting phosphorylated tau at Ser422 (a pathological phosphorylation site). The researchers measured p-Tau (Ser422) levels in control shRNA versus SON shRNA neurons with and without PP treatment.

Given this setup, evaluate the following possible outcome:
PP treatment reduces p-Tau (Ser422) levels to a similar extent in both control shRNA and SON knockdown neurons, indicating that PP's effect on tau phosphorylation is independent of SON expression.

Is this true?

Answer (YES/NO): NO